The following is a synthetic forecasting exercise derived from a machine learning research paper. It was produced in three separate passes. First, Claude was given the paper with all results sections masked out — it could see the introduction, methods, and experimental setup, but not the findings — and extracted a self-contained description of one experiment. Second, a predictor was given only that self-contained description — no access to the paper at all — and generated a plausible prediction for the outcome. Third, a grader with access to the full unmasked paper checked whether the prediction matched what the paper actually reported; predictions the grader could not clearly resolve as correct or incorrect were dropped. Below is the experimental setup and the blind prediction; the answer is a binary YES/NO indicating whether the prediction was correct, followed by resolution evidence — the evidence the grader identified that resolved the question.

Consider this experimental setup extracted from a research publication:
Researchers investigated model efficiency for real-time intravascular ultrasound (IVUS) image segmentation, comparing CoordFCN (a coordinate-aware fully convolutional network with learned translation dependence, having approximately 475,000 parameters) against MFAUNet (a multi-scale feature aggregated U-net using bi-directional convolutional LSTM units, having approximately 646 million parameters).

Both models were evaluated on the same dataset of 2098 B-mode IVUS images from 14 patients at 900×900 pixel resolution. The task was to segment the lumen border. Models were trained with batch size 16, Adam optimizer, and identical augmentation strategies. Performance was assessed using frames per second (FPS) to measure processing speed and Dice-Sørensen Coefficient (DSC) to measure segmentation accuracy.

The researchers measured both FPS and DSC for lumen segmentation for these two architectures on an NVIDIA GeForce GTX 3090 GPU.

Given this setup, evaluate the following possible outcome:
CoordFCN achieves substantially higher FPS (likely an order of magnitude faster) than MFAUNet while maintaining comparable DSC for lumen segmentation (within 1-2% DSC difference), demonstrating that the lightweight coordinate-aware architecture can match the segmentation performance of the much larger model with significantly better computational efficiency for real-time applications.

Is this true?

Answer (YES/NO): NO